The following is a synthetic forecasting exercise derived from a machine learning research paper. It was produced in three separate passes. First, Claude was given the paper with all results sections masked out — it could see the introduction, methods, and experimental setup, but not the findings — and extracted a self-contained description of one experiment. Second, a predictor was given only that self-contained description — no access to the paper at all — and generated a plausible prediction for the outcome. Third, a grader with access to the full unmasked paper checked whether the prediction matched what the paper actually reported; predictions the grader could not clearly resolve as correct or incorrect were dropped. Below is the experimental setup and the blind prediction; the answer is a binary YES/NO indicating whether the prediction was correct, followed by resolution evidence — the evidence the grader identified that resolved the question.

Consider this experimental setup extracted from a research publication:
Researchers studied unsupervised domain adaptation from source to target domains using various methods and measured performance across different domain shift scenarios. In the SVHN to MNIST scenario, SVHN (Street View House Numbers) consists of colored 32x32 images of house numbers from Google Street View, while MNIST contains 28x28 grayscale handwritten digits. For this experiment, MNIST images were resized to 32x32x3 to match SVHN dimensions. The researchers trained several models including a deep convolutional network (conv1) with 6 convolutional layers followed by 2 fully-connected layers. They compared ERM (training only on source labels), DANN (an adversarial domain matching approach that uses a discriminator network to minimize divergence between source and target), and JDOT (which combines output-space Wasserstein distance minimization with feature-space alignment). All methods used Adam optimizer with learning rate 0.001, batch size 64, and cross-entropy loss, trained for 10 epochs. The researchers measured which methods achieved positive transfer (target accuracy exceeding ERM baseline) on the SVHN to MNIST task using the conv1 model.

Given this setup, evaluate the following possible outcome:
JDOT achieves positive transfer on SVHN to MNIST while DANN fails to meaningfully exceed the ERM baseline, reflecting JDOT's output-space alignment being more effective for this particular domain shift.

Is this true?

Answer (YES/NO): NO